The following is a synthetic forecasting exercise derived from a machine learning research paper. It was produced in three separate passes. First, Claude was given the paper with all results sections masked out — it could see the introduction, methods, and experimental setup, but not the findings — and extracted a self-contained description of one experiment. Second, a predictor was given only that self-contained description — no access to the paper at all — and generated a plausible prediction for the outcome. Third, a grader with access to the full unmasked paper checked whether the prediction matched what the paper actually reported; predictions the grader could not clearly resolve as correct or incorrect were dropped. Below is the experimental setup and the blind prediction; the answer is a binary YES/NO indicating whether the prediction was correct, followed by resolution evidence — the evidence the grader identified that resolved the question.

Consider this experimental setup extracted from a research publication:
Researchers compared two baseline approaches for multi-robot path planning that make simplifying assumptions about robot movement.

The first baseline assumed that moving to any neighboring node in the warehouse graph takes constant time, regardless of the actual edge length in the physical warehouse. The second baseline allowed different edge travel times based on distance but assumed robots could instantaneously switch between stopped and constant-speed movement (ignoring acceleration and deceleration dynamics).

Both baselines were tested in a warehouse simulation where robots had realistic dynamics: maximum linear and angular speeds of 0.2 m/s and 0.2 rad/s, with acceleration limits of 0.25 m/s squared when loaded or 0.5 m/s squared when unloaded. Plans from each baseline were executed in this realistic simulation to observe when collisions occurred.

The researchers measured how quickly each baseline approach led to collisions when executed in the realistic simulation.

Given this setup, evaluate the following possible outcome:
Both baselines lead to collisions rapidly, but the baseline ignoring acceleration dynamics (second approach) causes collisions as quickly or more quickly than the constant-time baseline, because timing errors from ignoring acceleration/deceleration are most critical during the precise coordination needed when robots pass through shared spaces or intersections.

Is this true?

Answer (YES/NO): NO